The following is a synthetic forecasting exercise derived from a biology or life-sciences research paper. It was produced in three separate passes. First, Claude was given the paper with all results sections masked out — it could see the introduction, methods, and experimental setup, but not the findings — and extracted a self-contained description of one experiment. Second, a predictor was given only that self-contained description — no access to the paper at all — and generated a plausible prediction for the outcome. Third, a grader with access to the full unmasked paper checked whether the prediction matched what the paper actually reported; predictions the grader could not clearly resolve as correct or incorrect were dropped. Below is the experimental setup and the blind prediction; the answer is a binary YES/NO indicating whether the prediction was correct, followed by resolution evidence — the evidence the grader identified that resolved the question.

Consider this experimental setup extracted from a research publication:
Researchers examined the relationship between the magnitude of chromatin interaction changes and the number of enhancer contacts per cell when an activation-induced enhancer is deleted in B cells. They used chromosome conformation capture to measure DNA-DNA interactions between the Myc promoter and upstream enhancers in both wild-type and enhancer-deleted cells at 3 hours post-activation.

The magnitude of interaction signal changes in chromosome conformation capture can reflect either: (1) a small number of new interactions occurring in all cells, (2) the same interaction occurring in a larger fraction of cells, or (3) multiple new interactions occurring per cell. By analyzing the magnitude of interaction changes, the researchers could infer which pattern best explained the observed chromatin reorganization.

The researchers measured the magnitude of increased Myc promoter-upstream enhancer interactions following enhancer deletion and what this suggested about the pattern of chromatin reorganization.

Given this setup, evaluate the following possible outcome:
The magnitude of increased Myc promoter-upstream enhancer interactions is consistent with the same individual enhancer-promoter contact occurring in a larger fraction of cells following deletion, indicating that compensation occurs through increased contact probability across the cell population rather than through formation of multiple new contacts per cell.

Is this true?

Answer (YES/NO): NO